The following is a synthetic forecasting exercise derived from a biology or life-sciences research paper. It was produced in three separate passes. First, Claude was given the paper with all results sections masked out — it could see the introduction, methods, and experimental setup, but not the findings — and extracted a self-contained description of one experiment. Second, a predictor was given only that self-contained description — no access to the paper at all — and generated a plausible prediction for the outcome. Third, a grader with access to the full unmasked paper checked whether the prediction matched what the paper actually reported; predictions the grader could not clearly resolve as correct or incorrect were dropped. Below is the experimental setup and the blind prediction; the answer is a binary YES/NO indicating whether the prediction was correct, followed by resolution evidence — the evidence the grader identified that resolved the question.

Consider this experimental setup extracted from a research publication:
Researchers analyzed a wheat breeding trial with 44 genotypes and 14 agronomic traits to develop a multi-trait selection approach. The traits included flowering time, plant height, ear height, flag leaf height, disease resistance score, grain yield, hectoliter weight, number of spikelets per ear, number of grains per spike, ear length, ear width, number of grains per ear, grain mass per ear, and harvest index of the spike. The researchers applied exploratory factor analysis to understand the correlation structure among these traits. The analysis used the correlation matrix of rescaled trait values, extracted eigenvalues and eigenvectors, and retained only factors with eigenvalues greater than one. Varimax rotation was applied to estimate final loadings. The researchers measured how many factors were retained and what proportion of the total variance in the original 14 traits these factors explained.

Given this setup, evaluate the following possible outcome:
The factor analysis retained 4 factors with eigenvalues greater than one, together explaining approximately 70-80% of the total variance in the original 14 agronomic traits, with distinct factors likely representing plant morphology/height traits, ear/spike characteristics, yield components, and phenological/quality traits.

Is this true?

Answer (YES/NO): NO